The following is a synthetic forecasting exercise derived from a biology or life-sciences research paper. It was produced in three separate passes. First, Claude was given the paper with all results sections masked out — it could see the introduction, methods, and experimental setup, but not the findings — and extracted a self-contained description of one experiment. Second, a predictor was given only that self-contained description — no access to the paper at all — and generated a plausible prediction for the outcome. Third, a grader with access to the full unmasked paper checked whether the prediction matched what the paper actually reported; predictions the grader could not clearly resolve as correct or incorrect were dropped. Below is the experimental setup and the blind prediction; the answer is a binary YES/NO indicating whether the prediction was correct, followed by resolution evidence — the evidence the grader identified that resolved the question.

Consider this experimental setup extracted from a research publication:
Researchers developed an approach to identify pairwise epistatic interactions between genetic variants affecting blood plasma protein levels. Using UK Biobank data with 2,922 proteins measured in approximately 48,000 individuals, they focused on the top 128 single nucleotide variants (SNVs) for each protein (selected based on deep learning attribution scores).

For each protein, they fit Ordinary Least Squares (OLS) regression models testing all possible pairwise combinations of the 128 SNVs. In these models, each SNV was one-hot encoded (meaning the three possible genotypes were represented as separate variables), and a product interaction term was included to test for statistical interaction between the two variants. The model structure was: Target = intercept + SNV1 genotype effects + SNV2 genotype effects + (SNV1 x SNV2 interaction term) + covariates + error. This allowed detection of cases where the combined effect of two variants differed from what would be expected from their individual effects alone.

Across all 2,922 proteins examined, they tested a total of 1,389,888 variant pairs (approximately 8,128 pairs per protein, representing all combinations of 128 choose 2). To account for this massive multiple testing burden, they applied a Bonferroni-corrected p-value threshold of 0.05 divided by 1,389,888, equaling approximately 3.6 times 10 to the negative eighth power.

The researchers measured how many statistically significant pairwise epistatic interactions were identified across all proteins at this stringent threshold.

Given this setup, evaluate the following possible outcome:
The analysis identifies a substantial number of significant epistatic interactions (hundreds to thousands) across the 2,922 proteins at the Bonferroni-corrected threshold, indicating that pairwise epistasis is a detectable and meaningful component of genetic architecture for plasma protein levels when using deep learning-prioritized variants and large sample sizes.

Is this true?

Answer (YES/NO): YES